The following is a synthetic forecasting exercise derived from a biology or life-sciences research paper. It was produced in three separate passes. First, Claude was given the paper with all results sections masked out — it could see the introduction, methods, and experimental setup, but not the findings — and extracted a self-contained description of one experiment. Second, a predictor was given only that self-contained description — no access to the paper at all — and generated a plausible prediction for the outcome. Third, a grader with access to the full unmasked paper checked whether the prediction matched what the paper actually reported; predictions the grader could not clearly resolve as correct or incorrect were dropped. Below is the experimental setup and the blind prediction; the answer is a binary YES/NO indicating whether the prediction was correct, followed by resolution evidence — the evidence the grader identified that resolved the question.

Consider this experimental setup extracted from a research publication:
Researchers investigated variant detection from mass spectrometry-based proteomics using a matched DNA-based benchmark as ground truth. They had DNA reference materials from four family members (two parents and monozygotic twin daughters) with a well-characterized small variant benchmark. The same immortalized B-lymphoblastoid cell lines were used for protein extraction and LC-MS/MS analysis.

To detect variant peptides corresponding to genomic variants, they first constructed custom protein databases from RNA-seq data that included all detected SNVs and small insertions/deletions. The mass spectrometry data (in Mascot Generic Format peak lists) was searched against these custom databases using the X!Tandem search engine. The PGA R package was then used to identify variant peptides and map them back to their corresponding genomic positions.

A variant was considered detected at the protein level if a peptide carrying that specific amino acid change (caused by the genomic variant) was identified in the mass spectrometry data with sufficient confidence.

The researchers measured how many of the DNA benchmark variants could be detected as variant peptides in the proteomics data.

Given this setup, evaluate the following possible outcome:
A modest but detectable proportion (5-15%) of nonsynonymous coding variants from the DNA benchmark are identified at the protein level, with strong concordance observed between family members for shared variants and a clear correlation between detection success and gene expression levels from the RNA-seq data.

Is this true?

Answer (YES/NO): NO